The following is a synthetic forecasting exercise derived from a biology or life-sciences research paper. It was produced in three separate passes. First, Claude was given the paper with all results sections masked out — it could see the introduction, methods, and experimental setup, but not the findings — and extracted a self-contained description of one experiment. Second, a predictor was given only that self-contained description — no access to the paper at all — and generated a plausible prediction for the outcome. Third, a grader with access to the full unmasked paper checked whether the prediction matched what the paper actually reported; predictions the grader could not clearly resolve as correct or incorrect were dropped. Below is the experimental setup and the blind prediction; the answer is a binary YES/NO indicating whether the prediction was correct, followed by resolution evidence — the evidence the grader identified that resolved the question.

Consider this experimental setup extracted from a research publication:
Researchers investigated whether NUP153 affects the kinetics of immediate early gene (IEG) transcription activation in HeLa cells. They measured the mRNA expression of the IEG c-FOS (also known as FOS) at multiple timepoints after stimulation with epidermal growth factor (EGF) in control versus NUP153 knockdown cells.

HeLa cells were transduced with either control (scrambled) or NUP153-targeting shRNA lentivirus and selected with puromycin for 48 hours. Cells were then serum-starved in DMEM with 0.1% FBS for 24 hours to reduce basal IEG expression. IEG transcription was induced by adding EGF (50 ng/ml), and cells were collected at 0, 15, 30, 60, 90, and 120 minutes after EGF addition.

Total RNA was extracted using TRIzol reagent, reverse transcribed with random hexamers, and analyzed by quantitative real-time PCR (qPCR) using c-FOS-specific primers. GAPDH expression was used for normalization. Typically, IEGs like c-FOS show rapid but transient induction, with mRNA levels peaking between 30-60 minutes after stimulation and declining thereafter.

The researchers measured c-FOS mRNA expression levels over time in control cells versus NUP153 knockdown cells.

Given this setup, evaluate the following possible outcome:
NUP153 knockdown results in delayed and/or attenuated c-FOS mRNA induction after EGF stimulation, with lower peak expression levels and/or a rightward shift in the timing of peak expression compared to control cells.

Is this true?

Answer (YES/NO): YES